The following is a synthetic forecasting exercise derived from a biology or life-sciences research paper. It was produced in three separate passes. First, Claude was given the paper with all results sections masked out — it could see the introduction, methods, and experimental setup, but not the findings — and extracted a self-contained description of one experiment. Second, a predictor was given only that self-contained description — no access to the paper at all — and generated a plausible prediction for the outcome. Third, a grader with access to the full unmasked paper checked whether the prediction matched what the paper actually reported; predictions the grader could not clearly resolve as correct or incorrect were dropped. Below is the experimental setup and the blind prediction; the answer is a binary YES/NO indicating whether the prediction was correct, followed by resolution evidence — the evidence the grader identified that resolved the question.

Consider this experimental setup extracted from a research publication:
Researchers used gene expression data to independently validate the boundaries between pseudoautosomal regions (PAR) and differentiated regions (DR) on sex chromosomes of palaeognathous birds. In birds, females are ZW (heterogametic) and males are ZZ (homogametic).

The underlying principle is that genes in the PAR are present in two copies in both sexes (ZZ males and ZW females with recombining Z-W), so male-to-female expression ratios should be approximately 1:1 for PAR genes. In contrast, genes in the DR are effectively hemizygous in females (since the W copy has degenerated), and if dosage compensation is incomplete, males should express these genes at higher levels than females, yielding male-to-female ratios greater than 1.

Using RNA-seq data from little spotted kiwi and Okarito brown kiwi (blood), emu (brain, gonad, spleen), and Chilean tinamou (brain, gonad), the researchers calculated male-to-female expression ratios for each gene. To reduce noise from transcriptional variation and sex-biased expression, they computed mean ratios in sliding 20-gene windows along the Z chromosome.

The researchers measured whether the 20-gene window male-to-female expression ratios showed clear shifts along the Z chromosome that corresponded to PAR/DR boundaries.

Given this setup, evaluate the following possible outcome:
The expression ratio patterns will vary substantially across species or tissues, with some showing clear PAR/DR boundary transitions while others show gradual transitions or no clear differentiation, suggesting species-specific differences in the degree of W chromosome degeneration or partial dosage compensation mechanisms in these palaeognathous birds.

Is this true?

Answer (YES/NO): NO